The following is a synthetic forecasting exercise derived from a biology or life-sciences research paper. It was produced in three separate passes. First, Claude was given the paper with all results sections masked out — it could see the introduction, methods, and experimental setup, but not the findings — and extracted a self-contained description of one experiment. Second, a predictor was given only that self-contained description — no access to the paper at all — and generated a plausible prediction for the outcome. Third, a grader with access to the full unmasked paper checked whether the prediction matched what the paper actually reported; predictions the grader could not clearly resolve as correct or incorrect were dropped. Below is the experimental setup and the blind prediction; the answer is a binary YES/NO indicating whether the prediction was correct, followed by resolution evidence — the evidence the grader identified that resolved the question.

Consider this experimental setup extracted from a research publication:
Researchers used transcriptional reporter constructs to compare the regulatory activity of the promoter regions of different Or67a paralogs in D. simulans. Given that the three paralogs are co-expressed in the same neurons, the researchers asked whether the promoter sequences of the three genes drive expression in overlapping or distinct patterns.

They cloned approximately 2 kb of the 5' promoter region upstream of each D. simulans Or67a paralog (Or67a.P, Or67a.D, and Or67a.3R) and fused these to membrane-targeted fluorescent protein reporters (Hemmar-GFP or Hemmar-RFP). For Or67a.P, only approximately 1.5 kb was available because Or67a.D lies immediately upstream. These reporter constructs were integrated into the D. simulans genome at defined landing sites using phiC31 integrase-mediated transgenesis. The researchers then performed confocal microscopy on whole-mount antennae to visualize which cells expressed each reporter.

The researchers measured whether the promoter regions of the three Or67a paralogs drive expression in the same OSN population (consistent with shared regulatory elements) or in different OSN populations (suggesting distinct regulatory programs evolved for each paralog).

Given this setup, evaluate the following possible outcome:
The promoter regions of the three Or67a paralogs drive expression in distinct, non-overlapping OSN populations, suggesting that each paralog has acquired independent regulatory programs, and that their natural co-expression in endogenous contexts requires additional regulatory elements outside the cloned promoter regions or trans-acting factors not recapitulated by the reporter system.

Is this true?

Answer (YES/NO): NO